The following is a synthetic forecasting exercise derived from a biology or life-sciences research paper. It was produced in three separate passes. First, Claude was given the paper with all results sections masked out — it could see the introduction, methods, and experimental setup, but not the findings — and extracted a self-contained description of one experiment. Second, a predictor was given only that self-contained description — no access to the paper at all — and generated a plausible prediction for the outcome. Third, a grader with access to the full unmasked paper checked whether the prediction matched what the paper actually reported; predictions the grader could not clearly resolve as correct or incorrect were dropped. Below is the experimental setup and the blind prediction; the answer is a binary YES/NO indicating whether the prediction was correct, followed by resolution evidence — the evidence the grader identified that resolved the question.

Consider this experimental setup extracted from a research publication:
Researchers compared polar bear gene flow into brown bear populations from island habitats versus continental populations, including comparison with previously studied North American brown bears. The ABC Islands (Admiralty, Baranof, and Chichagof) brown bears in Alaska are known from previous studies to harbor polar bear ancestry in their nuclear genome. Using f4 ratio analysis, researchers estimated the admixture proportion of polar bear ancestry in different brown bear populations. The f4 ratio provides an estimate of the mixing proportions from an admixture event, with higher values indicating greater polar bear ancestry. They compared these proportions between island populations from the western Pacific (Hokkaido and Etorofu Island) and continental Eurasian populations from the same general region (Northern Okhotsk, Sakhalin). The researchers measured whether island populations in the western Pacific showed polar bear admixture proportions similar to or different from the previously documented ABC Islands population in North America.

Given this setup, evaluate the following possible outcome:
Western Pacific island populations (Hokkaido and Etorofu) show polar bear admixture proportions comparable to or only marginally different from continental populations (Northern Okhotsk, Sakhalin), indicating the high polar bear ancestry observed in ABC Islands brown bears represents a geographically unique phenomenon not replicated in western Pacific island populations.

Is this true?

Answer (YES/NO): NO